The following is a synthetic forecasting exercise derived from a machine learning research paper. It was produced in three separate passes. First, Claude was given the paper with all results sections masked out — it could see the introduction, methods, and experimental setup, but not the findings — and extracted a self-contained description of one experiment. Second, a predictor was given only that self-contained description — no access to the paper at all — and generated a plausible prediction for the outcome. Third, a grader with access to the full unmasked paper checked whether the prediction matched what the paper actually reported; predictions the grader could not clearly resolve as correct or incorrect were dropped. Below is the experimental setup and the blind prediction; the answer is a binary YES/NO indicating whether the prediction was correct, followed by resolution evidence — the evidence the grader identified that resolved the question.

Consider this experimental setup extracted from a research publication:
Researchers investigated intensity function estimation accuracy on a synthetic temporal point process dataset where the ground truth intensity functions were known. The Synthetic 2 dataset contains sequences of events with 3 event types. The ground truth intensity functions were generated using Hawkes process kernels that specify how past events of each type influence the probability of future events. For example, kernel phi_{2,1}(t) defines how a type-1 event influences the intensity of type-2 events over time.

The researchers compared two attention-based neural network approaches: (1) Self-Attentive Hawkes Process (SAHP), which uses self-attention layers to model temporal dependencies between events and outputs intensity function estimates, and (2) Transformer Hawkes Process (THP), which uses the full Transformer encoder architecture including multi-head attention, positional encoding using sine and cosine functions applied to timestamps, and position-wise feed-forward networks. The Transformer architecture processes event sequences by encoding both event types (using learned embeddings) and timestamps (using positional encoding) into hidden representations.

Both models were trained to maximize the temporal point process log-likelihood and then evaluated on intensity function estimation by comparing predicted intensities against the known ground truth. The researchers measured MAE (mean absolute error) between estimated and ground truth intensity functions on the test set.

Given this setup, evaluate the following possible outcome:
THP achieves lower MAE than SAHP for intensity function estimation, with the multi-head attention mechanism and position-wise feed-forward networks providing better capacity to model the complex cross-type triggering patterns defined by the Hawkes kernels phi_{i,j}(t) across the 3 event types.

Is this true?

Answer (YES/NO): NO